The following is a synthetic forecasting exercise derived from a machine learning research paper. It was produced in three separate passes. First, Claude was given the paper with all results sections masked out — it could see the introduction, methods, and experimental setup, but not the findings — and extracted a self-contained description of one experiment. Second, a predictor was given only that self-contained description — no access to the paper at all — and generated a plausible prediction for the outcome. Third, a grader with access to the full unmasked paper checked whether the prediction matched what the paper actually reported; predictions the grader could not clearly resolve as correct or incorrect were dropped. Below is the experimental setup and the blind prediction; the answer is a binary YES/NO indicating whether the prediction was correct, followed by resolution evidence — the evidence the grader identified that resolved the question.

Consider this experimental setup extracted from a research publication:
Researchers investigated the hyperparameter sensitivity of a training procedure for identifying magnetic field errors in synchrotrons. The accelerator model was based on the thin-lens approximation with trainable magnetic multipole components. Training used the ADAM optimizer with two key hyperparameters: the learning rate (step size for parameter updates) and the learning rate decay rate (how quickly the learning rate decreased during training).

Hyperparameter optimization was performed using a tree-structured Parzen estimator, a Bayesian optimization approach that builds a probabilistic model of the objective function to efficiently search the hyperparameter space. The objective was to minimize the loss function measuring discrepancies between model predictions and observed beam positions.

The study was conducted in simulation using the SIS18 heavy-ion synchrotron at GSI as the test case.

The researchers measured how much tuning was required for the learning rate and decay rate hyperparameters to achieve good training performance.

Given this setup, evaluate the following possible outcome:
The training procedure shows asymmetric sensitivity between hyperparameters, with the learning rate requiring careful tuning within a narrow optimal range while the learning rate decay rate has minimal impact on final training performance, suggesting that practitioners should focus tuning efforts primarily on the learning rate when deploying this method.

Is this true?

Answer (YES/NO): NO